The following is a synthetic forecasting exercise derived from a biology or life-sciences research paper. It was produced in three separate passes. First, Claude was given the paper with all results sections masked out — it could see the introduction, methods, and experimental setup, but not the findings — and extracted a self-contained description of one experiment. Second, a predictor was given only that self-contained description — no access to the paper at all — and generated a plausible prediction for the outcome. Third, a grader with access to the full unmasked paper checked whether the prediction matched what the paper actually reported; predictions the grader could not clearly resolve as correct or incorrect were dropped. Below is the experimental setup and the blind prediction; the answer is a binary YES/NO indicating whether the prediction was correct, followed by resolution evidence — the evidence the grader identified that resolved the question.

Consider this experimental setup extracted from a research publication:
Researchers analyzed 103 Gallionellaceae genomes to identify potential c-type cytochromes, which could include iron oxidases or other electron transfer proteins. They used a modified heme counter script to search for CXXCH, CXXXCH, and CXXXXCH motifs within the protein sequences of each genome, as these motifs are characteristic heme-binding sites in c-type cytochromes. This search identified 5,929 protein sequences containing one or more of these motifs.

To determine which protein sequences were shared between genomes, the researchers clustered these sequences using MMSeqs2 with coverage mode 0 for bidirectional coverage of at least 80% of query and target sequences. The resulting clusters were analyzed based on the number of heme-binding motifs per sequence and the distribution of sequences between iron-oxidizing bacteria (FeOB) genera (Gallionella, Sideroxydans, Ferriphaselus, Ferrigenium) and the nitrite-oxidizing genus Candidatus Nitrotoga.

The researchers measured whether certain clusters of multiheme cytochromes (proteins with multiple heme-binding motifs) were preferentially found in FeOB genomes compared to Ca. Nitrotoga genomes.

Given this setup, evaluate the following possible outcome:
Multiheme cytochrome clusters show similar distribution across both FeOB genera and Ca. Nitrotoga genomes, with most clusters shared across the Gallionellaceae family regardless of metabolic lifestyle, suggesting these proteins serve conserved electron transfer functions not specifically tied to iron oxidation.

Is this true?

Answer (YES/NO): NO